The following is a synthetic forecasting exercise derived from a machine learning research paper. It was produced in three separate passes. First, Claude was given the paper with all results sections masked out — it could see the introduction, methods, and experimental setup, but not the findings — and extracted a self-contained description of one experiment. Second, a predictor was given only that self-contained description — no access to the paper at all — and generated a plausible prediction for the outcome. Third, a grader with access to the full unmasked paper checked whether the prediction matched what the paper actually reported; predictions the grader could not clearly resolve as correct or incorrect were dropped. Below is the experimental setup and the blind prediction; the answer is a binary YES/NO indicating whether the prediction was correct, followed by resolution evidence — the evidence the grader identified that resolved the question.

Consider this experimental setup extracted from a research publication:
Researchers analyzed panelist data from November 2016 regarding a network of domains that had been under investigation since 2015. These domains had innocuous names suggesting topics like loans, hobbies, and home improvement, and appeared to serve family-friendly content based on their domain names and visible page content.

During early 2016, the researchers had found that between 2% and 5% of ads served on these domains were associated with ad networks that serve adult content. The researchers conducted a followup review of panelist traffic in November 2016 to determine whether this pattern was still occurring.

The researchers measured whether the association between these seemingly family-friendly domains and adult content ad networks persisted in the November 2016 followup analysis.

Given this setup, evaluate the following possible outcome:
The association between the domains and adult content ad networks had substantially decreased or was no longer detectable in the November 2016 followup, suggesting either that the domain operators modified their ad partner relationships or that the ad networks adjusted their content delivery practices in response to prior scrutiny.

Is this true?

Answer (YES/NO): NO